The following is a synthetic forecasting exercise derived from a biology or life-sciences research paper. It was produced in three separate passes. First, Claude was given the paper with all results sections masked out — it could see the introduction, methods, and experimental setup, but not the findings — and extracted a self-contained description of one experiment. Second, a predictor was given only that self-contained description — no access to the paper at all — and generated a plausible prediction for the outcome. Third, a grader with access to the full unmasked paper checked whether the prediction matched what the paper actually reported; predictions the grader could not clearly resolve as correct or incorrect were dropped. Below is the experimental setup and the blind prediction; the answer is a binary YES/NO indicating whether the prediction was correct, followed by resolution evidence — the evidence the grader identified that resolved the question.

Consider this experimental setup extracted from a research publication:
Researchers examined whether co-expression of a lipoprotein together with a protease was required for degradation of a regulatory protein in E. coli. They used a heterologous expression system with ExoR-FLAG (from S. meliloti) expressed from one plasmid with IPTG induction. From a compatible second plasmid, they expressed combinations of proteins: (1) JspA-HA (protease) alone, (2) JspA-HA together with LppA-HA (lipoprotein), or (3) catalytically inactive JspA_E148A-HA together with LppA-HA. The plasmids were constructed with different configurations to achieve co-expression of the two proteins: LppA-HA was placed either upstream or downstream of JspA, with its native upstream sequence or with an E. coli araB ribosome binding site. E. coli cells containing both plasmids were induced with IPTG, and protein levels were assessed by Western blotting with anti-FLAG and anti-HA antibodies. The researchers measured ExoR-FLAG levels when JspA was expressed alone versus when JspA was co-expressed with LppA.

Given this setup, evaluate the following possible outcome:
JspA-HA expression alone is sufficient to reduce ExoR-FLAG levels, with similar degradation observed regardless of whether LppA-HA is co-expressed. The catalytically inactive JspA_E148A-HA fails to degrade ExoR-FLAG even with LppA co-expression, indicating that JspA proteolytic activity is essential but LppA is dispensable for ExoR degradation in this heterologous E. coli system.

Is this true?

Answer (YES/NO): NO